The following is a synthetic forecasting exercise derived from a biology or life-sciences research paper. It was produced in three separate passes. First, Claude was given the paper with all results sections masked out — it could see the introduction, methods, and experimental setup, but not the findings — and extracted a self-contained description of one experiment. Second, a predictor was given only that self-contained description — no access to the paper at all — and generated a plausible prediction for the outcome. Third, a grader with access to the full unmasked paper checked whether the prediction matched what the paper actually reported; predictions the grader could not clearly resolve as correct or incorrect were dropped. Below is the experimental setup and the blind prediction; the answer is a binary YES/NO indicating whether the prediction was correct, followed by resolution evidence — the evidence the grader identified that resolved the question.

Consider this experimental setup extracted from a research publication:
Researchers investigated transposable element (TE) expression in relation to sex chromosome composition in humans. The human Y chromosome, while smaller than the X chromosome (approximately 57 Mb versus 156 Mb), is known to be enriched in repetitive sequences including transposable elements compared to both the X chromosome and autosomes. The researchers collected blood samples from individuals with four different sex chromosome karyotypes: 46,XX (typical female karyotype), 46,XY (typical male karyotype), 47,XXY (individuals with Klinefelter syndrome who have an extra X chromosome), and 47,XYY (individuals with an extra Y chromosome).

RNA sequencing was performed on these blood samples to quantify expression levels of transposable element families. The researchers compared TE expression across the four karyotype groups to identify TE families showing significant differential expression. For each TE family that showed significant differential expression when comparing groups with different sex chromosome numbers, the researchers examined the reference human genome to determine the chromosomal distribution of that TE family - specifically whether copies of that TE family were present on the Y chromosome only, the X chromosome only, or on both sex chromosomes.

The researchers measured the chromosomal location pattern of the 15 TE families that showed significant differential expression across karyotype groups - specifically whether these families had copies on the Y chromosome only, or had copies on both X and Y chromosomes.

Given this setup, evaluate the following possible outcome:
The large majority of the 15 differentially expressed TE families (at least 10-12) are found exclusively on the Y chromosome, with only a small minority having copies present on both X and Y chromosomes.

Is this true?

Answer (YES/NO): NO